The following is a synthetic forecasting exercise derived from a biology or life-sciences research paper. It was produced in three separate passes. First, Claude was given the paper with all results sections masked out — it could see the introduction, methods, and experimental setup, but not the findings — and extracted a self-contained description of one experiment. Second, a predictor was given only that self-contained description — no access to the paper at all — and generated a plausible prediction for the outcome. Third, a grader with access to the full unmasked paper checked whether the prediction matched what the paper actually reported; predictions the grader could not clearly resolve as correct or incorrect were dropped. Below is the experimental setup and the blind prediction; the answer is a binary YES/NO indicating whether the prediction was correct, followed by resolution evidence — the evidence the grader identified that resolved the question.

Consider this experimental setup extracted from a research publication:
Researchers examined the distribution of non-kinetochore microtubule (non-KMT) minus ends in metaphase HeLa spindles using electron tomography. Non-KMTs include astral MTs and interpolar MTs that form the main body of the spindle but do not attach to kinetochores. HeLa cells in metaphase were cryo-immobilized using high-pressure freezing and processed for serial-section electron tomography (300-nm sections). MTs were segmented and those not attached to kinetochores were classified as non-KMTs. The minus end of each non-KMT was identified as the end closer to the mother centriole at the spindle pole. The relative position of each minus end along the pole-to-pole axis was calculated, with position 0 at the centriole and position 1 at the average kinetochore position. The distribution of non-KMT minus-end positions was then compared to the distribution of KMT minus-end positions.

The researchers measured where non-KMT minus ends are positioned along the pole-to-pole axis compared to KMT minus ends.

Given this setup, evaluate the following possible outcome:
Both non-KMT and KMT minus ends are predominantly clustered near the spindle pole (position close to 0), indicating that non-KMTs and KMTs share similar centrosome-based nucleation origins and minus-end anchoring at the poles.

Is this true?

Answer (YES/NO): NO